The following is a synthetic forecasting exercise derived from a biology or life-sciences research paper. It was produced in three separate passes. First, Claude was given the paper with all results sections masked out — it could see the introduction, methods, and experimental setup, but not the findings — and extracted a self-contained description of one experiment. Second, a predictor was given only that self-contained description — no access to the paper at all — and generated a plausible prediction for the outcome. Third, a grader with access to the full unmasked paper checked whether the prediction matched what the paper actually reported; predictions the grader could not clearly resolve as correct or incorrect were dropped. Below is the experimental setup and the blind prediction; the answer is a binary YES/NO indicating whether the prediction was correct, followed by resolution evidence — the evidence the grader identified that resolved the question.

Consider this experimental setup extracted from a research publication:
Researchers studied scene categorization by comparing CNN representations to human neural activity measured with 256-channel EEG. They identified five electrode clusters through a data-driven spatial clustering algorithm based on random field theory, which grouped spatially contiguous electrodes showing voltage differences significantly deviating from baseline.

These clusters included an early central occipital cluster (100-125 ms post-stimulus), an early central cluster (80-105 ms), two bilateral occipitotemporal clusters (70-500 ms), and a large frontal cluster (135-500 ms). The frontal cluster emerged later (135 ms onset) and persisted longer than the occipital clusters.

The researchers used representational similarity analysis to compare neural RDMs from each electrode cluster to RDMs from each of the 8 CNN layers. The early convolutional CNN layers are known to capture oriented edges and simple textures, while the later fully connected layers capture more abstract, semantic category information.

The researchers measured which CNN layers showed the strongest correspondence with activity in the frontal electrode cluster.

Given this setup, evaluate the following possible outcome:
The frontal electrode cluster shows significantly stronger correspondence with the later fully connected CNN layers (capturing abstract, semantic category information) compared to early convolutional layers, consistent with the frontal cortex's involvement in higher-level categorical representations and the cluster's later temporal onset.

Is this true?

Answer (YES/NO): NO